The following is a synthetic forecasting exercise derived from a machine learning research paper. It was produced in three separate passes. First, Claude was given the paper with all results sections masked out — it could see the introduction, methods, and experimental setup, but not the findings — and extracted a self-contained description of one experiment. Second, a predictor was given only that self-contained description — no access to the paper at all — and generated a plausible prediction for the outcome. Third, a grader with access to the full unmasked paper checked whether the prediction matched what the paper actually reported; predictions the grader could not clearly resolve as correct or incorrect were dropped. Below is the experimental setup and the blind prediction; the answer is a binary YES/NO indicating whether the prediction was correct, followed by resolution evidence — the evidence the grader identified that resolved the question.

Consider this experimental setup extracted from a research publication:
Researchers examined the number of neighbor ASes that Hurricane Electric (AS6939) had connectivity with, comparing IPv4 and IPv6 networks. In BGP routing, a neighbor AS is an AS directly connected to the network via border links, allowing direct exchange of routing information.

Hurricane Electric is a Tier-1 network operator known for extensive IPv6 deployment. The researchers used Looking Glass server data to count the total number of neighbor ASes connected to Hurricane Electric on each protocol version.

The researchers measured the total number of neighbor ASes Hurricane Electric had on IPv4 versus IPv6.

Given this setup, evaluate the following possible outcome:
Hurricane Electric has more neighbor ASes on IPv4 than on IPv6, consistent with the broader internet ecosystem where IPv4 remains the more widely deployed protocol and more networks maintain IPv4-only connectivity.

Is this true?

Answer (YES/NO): YES